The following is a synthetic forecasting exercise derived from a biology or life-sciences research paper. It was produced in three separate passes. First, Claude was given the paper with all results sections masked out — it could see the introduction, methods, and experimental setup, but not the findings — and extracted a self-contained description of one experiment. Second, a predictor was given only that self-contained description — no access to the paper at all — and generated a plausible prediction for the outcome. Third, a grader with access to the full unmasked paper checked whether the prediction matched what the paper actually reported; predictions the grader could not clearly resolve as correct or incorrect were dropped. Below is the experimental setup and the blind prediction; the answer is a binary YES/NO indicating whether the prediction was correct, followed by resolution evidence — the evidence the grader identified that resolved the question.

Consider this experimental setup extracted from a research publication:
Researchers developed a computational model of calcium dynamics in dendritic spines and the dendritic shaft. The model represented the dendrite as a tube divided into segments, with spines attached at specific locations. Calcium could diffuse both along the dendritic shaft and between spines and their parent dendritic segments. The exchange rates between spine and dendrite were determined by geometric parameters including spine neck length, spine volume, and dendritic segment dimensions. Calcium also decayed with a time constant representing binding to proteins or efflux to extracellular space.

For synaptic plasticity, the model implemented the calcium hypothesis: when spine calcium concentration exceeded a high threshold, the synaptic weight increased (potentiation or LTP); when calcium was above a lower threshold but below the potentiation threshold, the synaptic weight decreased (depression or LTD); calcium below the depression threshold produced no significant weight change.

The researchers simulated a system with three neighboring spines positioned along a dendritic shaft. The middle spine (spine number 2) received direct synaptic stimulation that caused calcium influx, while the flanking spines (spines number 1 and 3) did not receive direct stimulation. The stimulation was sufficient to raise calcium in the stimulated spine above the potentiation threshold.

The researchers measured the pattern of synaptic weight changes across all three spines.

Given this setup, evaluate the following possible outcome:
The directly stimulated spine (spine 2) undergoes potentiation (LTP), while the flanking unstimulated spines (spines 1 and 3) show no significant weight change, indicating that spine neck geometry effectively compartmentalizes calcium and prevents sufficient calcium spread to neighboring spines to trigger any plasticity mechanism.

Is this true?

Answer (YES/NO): NO